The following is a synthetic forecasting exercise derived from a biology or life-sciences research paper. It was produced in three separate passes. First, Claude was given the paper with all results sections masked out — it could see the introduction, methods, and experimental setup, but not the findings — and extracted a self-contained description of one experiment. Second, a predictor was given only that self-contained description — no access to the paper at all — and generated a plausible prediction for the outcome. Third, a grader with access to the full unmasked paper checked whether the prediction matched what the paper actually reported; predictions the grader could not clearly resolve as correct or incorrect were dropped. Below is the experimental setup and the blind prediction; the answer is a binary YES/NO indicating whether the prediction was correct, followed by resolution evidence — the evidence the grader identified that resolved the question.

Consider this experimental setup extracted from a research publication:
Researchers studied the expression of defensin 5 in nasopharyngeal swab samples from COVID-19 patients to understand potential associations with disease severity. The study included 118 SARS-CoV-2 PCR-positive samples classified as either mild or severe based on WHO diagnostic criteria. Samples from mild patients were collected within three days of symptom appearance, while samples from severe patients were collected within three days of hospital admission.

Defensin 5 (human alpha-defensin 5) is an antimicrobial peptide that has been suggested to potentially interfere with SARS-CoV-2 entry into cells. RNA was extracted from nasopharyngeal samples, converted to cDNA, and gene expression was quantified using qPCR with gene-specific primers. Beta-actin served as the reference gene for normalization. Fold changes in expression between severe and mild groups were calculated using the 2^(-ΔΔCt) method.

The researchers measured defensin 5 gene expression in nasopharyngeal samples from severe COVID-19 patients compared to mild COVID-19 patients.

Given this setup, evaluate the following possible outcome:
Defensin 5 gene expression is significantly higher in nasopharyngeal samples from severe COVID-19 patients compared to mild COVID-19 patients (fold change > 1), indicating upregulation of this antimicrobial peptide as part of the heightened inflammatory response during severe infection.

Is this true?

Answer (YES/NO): NO